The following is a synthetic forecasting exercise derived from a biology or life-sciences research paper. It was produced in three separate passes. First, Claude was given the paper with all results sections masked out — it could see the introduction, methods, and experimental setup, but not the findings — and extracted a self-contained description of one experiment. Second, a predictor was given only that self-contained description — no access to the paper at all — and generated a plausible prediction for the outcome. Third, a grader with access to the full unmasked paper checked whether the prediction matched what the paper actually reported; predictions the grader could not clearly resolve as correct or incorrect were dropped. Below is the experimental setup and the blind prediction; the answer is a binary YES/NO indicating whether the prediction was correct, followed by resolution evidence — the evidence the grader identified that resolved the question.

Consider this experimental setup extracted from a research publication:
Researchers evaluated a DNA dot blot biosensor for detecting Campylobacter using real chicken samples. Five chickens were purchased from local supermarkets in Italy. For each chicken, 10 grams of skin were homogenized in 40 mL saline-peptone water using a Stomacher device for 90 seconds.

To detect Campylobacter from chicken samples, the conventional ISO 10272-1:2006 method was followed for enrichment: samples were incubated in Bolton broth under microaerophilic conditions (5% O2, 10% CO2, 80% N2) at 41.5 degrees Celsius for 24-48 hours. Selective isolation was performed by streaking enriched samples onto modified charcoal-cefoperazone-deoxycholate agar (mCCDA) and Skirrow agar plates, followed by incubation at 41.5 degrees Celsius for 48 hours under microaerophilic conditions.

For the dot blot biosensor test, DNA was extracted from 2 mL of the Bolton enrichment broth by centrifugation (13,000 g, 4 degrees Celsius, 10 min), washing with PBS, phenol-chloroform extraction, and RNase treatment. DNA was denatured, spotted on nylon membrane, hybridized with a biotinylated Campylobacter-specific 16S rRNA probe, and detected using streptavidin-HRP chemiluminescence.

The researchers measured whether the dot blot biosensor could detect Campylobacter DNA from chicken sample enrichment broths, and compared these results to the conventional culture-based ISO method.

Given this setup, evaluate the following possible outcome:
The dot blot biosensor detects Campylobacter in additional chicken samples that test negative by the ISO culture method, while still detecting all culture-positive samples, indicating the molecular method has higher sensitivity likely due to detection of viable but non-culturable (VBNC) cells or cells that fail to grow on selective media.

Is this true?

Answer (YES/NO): NO